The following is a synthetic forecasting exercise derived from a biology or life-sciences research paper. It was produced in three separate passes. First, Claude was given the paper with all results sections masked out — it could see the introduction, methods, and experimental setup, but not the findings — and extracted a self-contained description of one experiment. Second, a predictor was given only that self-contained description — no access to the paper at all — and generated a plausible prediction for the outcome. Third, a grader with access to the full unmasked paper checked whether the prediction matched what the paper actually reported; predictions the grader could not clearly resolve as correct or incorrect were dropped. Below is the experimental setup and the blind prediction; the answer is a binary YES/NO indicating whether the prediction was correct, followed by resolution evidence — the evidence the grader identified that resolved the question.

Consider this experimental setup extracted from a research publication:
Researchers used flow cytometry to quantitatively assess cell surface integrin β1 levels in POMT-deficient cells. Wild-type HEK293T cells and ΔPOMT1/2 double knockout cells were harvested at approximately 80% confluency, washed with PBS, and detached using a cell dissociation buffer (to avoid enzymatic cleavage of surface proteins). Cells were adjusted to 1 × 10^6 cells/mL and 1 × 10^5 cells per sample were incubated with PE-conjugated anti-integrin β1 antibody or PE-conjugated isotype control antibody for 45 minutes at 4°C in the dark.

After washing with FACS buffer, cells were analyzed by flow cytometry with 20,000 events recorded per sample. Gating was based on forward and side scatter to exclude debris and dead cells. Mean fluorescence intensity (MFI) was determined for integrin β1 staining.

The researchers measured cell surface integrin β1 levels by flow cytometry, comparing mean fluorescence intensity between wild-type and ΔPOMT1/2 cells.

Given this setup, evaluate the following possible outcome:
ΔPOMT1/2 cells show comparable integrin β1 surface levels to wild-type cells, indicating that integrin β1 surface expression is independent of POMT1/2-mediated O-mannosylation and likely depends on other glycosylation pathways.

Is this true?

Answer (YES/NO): NO